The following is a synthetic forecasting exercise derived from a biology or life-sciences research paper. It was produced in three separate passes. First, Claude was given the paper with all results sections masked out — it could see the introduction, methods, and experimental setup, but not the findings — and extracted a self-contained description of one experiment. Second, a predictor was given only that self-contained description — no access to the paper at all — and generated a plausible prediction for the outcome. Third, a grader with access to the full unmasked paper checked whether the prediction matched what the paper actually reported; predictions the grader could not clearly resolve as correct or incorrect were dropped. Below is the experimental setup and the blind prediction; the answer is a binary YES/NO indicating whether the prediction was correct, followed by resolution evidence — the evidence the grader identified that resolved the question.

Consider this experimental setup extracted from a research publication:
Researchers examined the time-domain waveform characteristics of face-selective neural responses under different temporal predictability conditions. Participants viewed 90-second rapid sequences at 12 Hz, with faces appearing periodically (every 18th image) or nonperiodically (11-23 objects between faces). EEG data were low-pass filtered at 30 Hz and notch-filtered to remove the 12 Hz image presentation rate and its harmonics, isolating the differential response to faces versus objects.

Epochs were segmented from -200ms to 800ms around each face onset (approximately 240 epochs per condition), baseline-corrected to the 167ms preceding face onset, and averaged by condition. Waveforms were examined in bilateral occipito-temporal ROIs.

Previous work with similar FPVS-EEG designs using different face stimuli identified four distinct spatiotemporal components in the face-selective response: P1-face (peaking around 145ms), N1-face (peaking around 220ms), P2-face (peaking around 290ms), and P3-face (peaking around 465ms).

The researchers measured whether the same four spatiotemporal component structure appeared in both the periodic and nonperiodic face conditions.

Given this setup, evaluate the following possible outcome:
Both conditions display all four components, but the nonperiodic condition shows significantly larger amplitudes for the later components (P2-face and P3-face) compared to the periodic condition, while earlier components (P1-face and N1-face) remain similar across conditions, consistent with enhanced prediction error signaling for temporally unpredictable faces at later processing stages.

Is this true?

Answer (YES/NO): NO